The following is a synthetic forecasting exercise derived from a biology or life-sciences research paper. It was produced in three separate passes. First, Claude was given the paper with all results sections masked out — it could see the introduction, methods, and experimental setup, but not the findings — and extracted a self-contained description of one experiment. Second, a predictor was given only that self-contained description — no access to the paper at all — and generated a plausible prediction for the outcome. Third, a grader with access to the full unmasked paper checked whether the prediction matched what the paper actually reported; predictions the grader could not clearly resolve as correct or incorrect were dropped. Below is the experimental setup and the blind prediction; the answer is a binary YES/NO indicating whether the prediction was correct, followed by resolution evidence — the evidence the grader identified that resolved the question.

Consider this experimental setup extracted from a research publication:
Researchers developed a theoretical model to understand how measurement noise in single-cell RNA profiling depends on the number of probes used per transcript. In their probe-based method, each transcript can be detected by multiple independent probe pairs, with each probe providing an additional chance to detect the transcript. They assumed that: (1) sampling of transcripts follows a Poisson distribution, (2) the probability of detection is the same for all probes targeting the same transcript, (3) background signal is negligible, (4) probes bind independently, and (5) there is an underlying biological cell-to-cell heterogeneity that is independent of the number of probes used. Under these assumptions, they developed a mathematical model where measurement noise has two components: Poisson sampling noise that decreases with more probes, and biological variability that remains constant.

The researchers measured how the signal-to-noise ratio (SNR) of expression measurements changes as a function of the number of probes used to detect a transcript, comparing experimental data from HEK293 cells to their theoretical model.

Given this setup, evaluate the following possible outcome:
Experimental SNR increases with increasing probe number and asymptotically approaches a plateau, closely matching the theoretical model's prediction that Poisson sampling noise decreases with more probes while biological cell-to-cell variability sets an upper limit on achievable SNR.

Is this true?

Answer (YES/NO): YES